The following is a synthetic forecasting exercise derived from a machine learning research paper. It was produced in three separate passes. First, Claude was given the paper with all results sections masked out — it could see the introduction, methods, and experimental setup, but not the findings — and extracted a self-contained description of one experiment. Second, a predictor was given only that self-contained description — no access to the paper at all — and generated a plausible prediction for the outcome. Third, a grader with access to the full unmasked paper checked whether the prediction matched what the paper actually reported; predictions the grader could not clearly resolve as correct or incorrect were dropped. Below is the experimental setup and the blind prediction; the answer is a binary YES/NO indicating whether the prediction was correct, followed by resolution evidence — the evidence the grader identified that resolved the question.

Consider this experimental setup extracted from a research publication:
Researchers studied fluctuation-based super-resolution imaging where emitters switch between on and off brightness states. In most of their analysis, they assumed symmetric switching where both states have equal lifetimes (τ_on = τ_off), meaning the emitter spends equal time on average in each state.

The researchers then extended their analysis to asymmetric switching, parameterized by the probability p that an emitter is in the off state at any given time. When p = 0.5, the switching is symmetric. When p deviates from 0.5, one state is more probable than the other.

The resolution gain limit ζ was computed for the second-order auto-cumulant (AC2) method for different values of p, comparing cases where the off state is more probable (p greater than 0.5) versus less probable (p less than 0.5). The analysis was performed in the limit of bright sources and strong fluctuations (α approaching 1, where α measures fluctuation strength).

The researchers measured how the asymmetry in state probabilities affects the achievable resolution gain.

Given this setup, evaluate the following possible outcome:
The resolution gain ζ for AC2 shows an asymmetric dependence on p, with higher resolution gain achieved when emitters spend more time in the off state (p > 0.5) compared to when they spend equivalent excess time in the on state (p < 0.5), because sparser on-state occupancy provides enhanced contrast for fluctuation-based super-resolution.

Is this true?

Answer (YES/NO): YES